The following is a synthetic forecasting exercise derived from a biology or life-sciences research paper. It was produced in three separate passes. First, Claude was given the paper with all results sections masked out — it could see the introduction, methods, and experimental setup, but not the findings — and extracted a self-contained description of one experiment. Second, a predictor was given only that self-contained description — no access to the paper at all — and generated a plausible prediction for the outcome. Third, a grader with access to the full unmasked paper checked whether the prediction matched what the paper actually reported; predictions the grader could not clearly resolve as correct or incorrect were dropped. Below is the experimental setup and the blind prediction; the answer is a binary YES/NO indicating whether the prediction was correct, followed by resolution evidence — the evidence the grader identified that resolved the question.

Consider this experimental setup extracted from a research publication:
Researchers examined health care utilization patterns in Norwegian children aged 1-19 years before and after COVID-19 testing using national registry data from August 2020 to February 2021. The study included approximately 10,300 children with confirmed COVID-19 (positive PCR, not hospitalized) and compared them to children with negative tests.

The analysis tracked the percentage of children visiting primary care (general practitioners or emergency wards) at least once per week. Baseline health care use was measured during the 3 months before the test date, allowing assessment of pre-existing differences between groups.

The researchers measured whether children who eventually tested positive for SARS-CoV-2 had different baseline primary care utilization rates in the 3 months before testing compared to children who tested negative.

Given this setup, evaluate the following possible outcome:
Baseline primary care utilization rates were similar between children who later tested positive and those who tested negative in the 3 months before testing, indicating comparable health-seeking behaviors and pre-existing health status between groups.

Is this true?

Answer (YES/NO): YES